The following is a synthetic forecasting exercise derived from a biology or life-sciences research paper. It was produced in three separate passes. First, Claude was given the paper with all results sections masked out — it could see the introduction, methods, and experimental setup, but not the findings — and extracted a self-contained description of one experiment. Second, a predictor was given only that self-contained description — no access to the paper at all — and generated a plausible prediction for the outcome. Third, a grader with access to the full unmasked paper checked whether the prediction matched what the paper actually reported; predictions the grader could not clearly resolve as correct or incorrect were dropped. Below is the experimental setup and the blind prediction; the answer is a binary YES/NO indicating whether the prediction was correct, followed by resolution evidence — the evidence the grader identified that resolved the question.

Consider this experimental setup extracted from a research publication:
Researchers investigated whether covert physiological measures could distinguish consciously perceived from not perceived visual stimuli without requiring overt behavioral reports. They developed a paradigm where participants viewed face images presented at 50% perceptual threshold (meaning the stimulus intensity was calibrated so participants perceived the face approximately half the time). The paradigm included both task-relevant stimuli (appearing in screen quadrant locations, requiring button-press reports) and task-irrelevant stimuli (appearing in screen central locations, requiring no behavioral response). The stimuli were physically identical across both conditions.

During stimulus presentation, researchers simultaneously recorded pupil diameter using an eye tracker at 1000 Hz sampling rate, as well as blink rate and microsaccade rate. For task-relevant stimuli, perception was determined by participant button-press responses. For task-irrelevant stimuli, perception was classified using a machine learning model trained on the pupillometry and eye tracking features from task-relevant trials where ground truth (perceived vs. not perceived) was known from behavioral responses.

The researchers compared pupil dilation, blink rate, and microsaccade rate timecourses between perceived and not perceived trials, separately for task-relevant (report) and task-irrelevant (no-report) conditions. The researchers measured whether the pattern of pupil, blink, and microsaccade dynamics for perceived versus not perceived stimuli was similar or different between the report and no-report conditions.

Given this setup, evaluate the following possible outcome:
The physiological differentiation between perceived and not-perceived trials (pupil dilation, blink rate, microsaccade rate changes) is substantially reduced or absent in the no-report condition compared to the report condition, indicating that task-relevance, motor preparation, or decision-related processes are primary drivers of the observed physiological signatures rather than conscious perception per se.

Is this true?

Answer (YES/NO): NO